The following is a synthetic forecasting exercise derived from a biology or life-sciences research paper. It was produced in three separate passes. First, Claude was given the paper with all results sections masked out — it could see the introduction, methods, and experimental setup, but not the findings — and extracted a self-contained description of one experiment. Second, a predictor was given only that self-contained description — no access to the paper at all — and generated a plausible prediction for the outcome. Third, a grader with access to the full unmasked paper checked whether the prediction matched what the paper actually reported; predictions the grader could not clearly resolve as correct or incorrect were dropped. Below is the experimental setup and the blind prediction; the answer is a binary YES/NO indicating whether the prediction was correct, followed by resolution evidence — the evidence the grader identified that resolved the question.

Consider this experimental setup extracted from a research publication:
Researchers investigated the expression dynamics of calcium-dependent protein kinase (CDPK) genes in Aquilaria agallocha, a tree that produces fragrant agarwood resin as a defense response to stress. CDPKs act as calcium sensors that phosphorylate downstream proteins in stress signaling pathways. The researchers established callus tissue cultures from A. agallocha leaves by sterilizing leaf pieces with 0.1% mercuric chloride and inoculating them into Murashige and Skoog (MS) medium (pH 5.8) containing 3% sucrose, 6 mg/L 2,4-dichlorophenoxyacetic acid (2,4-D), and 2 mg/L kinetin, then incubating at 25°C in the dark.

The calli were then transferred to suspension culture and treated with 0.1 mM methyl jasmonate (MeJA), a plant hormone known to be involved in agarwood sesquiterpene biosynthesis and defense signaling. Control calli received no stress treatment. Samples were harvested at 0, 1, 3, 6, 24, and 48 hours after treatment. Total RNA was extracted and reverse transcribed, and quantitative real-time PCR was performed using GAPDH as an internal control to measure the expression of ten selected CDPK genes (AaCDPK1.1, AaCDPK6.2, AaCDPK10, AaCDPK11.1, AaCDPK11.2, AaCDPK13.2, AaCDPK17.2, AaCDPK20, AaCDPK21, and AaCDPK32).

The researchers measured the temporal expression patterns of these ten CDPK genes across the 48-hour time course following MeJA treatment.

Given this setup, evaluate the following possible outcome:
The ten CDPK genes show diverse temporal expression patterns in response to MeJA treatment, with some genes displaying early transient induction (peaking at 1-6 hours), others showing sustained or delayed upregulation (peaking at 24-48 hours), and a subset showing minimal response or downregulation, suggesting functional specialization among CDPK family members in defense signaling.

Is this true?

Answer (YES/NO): NO